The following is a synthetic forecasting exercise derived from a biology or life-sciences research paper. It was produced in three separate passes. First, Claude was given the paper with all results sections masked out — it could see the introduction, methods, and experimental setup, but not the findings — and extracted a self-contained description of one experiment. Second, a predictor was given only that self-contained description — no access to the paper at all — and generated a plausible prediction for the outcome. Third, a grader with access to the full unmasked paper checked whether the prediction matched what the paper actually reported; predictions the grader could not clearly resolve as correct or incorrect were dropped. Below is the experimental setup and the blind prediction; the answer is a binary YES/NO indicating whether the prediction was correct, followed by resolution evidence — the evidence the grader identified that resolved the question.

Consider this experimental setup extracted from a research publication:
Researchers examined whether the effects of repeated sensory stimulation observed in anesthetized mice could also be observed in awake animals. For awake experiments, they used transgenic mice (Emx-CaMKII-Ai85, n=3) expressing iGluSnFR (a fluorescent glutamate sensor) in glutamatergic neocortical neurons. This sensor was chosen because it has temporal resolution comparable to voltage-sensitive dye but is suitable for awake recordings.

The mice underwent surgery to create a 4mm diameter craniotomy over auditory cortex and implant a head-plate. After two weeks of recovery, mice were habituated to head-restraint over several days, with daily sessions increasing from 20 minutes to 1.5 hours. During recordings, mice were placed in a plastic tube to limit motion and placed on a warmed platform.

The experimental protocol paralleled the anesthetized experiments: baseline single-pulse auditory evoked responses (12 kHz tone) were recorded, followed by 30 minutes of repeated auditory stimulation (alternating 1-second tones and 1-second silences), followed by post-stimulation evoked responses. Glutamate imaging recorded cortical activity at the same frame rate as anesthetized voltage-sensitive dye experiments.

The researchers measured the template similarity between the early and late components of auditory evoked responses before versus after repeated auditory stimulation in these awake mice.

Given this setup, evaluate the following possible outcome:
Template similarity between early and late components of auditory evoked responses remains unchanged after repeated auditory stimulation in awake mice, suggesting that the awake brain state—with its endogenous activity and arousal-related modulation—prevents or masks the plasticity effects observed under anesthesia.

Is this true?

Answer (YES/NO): NO